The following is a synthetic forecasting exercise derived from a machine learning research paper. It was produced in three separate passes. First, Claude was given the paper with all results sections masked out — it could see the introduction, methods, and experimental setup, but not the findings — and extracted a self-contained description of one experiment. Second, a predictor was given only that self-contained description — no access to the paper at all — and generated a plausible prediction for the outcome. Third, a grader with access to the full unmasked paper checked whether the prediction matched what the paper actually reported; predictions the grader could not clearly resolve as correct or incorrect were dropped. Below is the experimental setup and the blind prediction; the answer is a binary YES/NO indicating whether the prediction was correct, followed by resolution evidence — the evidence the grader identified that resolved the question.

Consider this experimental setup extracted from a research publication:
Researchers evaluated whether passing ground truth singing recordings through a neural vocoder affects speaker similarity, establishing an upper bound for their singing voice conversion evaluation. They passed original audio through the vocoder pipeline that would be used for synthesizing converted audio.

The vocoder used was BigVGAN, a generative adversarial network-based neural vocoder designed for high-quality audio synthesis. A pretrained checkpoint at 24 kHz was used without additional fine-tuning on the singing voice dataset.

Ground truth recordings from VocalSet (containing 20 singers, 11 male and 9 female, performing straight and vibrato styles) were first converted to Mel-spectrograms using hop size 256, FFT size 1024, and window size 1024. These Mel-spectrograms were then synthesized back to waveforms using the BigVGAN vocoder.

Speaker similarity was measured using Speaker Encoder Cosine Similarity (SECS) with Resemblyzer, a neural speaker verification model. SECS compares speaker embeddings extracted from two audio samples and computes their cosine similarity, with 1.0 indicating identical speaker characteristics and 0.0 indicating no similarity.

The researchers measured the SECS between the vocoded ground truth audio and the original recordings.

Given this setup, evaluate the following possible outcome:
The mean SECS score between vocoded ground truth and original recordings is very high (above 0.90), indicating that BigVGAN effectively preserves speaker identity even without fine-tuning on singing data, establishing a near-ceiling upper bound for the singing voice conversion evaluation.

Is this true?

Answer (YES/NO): NO